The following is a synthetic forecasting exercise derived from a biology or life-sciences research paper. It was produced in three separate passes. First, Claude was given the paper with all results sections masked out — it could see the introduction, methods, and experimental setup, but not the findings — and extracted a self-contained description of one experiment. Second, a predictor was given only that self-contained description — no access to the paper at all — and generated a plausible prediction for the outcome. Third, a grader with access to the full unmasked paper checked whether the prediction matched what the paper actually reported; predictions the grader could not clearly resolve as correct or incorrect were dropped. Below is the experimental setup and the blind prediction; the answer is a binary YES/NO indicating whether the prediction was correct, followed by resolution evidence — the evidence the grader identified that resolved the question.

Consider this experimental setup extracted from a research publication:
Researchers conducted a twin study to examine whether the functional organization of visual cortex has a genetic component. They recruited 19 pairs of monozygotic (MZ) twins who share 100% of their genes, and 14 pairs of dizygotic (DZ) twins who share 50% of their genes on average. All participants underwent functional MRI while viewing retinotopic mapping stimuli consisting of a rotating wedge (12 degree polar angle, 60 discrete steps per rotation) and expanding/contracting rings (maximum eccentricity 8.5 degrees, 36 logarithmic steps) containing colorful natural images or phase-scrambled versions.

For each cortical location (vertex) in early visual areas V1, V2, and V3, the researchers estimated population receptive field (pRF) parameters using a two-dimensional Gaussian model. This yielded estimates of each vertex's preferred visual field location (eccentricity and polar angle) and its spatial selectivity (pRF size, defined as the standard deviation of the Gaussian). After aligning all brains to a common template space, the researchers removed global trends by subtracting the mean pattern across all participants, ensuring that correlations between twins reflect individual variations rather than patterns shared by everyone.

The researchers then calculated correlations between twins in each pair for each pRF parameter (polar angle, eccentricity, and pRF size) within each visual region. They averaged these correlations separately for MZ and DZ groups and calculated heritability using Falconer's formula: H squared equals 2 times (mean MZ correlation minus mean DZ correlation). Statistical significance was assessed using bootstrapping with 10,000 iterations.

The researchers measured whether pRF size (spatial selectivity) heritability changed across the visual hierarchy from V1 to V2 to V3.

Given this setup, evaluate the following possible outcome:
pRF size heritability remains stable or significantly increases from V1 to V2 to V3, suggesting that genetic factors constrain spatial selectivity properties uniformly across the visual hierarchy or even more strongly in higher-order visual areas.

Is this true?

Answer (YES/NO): YES